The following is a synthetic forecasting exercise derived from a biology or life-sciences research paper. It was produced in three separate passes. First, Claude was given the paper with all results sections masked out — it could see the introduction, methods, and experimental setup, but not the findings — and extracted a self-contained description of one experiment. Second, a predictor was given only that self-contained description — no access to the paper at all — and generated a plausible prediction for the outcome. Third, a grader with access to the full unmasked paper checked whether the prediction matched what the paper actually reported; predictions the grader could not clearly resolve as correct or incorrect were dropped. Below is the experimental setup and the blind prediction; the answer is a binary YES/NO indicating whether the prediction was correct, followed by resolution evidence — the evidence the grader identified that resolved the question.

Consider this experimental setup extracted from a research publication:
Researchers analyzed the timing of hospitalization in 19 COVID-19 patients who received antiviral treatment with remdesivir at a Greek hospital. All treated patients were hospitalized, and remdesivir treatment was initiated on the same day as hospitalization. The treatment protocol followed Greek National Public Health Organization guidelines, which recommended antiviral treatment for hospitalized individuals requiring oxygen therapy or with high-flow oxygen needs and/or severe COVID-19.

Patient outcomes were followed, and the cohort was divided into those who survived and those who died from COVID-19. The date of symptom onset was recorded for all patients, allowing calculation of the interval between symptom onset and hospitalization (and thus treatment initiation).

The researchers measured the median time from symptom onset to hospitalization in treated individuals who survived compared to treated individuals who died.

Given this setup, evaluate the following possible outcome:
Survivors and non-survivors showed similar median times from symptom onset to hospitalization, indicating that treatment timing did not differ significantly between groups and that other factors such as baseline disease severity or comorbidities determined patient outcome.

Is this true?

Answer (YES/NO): NO